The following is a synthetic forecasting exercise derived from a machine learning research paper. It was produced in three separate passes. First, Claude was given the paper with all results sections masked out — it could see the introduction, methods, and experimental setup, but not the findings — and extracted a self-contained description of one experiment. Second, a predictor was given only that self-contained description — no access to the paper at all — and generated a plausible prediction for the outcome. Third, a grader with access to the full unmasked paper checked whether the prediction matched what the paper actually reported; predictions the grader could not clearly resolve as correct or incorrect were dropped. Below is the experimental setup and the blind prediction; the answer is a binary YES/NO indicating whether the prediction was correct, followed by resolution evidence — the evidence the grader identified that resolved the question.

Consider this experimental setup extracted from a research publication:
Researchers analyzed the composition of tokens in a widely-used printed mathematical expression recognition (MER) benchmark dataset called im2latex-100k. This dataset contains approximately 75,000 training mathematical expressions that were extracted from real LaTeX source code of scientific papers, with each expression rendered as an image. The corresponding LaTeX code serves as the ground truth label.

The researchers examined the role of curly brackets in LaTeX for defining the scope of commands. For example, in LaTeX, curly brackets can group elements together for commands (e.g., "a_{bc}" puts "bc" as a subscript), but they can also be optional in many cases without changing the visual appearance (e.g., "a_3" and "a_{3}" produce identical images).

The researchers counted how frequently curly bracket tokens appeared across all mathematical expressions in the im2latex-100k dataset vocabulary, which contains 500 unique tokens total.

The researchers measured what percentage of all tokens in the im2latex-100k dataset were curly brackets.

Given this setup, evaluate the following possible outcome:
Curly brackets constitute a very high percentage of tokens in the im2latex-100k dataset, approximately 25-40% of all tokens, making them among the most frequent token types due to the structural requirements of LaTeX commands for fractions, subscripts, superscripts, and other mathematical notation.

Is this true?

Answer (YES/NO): YES